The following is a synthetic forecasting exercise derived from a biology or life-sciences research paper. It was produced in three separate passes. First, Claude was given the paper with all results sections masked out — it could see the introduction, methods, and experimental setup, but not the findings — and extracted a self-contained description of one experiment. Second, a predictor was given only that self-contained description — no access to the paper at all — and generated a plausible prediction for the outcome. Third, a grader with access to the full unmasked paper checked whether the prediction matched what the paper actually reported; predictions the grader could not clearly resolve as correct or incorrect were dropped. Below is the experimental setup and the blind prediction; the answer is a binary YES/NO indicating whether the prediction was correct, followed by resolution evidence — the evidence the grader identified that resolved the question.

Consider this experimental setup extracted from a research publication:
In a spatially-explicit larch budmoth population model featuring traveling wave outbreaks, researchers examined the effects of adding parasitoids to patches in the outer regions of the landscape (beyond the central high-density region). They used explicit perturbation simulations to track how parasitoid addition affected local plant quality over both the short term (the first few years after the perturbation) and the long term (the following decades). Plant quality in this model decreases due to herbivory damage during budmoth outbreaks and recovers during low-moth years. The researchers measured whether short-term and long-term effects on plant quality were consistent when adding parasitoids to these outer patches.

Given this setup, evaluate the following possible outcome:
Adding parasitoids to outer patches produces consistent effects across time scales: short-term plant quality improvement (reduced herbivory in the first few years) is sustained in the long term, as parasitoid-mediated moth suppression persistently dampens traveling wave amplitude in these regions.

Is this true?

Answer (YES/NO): NO